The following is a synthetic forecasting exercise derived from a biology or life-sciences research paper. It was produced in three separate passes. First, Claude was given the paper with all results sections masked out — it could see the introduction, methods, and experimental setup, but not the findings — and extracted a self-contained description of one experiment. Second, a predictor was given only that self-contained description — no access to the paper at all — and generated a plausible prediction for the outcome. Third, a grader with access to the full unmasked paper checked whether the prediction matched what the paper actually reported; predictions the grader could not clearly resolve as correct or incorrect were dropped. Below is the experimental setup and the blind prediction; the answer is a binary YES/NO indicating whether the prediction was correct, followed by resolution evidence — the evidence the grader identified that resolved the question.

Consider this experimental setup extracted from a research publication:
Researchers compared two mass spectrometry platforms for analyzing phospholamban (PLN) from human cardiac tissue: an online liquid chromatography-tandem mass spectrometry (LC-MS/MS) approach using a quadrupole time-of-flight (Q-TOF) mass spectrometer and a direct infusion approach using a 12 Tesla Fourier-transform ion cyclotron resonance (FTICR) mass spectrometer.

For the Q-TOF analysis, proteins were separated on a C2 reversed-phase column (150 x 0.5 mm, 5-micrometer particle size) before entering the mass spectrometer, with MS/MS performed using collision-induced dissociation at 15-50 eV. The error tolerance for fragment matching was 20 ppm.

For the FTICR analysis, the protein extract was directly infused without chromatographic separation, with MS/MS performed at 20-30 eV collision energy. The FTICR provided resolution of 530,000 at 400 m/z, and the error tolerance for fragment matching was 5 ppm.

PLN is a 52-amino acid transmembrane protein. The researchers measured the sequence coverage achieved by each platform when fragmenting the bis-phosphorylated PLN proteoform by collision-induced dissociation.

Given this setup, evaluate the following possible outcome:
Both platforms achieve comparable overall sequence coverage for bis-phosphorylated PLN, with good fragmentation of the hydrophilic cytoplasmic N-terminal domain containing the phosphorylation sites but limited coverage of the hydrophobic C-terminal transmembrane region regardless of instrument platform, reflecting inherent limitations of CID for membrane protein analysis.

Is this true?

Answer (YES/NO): NO